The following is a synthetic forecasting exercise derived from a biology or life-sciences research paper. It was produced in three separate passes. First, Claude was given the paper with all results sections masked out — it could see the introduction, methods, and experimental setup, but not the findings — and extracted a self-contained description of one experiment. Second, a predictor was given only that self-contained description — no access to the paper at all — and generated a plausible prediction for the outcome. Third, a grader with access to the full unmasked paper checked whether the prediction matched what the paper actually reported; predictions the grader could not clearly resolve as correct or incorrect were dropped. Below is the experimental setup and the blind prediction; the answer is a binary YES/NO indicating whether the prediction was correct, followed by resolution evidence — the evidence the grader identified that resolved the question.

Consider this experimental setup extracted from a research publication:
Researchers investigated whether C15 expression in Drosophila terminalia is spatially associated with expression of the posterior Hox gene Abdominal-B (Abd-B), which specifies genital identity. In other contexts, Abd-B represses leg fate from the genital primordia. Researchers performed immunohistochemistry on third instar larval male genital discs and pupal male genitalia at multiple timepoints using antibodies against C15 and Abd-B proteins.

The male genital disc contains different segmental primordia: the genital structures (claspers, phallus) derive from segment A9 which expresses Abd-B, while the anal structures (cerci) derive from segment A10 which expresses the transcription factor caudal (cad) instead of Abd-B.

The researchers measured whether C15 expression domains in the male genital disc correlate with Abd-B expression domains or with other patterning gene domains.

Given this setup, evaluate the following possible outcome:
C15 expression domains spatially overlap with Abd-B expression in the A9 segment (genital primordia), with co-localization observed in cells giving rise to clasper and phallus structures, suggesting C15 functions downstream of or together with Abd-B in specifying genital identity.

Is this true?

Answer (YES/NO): NO